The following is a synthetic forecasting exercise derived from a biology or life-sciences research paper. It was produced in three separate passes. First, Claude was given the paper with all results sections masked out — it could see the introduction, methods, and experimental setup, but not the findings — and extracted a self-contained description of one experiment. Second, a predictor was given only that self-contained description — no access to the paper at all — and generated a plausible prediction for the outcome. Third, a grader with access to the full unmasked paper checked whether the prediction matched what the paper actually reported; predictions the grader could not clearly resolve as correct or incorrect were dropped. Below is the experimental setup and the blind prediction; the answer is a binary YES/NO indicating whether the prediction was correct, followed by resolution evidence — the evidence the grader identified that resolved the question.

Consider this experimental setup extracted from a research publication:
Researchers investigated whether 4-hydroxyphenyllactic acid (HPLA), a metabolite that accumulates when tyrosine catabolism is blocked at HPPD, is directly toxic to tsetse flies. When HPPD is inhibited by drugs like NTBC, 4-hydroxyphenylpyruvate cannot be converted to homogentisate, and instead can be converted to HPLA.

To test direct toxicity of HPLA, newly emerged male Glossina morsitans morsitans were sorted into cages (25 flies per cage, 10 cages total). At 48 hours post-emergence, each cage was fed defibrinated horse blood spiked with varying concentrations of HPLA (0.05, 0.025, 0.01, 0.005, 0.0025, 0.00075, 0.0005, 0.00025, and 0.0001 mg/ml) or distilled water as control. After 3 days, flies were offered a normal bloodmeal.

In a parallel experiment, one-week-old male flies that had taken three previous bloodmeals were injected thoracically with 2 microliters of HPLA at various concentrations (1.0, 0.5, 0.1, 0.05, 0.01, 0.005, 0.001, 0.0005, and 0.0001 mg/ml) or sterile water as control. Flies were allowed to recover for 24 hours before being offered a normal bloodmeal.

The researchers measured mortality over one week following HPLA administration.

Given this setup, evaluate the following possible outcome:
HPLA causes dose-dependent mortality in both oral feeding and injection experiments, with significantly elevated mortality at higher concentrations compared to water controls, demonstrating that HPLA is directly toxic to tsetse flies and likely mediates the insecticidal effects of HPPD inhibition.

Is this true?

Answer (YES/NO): NO